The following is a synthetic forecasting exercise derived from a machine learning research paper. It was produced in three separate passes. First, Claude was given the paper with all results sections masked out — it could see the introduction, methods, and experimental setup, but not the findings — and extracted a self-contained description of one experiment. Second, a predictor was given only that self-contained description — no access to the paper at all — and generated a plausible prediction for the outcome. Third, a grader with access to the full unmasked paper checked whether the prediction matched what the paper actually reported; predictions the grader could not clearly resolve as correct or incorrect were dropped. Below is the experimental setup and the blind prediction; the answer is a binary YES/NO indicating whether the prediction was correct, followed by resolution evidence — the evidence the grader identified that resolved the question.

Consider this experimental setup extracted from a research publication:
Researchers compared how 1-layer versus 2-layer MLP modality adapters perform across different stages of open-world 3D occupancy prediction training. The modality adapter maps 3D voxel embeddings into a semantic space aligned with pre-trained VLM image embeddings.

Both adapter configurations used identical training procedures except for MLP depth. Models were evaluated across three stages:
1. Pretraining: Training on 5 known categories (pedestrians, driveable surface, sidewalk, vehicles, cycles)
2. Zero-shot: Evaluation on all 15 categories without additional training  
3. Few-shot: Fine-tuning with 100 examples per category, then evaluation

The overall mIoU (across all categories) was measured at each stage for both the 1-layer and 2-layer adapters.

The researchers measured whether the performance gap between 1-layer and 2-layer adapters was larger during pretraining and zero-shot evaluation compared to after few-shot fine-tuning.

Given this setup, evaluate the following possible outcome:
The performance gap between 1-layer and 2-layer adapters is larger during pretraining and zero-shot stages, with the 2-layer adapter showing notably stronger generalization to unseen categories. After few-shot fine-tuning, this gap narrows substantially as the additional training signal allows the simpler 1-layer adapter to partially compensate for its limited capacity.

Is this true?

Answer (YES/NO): YES